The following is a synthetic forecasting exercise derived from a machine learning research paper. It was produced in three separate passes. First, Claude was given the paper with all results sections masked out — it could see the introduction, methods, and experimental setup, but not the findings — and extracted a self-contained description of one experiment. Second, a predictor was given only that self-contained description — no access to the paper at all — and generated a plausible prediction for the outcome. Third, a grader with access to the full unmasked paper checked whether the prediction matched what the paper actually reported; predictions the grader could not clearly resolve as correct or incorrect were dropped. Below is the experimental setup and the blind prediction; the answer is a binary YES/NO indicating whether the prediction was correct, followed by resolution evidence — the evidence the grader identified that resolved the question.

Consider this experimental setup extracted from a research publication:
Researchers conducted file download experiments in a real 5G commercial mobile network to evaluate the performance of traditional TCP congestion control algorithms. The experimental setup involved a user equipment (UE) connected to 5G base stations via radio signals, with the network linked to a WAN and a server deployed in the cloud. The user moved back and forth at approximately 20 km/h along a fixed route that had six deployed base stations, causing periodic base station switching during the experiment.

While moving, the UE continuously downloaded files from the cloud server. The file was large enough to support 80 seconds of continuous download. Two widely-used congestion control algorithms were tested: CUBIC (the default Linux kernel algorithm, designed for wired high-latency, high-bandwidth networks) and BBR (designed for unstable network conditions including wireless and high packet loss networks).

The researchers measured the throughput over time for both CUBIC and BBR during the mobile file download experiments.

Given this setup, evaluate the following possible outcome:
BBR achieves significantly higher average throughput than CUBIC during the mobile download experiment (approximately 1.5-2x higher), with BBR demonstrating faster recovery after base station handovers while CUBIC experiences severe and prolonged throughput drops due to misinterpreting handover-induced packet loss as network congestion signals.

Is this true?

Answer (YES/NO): NO